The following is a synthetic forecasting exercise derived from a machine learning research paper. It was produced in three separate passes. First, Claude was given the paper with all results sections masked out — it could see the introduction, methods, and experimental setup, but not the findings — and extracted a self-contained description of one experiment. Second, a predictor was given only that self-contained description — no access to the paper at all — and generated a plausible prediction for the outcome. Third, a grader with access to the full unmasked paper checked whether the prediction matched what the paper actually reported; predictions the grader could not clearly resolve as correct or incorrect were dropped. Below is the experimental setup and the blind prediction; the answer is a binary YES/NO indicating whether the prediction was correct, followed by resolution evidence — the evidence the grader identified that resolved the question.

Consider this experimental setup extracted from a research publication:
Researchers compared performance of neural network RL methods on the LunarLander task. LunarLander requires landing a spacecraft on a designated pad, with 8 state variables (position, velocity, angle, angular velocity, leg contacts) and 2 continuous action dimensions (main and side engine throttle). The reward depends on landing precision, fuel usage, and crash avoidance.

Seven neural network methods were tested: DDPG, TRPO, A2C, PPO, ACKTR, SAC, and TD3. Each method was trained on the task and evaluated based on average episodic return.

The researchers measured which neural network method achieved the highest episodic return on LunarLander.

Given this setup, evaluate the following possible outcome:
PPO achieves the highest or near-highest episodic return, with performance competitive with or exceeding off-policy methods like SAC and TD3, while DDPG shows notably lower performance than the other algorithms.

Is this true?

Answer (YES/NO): NO